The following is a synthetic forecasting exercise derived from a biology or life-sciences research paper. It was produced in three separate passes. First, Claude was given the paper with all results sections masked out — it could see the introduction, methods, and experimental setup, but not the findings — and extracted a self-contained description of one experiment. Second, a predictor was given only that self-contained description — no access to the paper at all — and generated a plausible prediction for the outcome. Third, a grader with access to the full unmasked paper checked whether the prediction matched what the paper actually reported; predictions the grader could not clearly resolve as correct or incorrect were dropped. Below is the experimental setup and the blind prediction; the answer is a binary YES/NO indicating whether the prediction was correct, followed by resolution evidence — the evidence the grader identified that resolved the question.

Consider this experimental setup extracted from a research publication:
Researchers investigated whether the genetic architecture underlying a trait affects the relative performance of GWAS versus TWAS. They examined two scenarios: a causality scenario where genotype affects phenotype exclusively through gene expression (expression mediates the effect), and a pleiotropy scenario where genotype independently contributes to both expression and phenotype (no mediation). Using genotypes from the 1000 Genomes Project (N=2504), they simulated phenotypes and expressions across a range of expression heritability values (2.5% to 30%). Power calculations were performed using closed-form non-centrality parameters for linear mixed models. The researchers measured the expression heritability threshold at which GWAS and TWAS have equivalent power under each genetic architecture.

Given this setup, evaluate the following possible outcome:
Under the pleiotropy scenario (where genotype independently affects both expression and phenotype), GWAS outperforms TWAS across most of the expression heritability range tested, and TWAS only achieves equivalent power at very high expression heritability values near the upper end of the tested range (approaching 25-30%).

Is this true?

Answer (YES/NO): NO